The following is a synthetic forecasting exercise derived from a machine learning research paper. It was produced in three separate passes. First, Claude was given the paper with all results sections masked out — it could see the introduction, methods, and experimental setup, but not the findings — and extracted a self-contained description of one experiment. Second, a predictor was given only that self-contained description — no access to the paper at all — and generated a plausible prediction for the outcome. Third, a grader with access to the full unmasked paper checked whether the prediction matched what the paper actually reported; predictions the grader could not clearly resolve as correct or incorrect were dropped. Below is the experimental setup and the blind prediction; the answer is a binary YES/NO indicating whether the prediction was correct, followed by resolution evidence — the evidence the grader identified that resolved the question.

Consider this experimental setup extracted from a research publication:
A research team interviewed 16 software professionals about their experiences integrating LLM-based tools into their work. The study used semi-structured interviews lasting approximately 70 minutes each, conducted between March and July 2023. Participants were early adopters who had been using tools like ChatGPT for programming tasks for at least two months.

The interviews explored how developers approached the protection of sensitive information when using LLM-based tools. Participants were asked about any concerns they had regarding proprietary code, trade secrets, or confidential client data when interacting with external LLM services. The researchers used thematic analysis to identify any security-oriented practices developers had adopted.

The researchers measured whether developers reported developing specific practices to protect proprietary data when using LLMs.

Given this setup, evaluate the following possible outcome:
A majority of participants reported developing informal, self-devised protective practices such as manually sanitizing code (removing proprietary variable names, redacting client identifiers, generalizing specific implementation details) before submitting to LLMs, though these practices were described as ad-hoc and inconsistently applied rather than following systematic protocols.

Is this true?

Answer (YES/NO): NO